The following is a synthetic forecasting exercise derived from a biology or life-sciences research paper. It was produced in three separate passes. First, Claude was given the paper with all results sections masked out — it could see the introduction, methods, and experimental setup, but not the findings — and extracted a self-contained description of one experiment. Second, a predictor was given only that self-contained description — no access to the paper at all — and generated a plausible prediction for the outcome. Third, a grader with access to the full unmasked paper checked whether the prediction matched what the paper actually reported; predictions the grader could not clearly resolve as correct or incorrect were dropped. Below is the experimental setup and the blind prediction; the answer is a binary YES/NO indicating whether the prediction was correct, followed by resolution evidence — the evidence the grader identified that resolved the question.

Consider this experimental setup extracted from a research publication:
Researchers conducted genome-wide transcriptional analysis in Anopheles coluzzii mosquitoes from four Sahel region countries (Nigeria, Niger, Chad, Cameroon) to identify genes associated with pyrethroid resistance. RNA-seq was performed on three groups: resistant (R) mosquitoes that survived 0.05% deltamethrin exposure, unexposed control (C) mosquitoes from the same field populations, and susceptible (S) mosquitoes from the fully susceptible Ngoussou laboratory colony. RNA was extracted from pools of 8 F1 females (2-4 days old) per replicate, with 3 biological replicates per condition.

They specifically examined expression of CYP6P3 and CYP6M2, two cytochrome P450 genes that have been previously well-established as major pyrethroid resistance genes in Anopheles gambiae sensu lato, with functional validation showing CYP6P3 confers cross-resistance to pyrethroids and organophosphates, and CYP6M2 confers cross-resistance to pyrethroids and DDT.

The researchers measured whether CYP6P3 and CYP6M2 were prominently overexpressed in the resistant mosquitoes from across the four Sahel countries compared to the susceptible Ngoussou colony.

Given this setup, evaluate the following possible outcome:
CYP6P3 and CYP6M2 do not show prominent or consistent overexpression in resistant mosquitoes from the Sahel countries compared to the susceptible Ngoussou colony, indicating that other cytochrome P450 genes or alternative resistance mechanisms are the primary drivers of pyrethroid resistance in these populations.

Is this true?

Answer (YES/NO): YES